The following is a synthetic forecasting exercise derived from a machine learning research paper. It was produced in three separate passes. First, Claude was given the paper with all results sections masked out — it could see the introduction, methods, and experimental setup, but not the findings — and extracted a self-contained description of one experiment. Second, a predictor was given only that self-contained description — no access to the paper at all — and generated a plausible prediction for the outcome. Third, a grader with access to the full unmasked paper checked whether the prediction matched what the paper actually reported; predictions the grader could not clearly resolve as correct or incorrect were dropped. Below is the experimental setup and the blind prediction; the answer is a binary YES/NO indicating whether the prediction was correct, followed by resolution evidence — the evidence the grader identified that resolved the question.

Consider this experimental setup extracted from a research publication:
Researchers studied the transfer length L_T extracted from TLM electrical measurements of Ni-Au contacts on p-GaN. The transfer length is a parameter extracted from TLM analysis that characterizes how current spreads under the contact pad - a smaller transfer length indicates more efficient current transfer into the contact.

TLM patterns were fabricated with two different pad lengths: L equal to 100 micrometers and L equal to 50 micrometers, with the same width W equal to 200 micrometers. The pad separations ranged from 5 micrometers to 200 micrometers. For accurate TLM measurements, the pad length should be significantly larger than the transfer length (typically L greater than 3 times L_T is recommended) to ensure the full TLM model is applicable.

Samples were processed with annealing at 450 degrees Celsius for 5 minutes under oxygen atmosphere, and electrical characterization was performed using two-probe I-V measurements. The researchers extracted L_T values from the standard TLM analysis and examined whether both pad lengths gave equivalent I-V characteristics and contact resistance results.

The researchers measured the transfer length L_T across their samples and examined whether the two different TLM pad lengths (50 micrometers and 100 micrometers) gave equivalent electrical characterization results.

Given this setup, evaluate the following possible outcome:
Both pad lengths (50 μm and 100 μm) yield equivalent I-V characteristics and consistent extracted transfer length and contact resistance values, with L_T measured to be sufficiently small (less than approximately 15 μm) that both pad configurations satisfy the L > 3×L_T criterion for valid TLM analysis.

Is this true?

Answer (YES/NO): YES